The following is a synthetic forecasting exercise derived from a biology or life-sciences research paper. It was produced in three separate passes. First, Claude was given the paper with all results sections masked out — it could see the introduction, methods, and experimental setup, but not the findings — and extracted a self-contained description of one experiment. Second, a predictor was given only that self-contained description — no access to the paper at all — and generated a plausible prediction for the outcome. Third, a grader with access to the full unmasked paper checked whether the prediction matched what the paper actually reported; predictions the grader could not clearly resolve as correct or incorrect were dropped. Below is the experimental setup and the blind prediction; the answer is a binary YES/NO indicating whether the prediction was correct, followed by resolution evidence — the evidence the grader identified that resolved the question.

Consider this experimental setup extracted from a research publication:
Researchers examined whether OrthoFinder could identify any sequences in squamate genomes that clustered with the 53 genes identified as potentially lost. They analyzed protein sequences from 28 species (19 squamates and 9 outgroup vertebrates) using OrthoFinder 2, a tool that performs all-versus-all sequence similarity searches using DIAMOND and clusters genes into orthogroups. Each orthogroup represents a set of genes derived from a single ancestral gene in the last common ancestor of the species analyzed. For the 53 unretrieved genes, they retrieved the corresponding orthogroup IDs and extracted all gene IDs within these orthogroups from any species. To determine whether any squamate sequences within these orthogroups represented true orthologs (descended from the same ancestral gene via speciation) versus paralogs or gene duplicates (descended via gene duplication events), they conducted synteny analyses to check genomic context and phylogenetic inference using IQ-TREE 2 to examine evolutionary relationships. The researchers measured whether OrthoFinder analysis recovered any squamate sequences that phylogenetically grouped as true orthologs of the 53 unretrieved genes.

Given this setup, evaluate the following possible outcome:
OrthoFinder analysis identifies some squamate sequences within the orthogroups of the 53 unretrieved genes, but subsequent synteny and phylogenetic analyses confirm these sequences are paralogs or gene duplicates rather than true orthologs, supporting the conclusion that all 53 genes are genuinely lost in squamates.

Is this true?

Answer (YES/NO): NO